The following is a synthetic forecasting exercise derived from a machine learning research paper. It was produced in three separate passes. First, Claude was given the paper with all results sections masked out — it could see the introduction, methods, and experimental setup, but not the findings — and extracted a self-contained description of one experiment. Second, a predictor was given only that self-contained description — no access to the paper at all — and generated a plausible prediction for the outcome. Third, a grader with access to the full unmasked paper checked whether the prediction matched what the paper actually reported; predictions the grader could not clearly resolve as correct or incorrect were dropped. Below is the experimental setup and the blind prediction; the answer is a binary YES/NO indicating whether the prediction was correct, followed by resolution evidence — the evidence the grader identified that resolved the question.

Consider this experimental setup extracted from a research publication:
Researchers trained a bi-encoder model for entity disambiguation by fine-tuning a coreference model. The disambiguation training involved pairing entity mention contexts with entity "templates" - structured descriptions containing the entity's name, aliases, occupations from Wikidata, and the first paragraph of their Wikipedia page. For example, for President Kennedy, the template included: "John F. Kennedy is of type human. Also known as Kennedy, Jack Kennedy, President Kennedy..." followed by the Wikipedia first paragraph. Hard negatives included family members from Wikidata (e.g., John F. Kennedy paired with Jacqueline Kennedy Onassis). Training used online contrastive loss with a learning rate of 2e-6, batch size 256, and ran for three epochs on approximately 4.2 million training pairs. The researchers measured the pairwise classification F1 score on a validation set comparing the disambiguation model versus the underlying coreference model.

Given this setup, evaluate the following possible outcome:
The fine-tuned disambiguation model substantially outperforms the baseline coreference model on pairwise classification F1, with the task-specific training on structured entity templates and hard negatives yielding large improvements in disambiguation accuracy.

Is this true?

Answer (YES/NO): NO